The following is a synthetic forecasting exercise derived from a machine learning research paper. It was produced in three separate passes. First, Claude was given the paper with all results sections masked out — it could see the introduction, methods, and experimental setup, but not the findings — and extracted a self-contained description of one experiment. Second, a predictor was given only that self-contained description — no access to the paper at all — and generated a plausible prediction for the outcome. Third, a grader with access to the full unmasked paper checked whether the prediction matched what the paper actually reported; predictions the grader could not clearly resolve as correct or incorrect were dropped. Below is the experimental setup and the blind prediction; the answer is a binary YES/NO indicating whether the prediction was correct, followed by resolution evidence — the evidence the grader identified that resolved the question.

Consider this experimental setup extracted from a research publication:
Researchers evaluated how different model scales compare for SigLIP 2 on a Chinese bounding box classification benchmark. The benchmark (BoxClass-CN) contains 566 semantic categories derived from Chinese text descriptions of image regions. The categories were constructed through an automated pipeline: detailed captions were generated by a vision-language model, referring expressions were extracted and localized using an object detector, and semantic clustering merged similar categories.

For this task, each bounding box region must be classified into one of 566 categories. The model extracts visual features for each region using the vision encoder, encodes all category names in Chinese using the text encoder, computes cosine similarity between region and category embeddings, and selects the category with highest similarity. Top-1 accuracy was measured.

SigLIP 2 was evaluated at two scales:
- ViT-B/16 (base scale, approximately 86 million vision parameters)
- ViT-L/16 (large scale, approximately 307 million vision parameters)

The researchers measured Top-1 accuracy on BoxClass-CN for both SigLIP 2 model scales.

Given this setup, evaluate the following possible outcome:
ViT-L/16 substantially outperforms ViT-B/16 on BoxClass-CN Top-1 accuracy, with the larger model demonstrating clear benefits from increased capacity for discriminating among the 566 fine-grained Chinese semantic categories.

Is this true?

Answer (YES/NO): NO